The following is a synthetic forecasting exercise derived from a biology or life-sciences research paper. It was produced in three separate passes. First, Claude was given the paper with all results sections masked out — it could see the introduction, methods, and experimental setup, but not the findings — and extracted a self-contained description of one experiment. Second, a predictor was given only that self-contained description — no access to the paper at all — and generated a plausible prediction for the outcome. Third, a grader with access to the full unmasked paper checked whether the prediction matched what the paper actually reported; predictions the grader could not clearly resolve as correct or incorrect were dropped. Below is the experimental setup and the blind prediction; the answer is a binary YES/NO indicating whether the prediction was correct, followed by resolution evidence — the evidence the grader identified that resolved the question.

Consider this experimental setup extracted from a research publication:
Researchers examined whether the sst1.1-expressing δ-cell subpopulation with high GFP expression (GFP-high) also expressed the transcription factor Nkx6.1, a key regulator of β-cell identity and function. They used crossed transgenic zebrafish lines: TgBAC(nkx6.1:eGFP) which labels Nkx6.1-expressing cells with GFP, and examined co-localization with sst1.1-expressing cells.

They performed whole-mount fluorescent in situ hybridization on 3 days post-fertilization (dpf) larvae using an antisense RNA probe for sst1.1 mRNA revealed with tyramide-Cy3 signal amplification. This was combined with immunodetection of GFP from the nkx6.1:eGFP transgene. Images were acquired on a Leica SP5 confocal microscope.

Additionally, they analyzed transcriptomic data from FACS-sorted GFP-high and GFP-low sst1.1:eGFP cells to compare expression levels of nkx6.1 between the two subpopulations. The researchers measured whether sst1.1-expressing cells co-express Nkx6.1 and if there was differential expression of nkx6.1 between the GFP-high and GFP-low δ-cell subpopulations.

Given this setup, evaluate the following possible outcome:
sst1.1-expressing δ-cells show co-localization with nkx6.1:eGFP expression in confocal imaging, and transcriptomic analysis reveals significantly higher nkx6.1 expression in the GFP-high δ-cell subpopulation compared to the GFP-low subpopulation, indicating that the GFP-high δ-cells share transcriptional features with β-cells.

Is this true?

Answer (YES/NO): NO